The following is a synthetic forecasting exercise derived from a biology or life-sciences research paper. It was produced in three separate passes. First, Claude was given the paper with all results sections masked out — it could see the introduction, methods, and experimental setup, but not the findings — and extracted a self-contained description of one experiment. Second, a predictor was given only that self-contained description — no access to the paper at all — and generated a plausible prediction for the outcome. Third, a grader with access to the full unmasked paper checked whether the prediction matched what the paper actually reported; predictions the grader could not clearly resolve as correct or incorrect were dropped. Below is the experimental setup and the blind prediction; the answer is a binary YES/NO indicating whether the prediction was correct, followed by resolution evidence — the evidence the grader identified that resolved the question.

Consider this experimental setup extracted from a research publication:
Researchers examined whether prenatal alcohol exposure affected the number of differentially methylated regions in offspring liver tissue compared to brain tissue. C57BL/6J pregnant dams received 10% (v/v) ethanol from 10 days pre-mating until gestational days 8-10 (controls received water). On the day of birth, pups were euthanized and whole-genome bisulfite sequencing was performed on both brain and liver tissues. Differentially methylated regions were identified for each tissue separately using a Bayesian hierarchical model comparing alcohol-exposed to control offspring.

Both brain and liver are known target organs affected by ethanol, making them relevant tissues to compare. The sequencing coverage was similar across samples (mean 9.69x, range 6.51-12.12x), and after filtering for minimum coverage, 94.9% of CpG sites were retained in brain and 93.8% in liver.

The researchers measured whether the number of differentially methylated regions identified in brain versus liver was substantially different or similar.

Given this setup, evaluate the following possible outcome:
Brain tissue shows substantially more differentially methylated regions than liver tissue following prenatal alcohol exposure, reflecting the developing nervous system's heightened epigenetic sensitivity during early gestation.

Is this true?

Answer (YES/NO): NO